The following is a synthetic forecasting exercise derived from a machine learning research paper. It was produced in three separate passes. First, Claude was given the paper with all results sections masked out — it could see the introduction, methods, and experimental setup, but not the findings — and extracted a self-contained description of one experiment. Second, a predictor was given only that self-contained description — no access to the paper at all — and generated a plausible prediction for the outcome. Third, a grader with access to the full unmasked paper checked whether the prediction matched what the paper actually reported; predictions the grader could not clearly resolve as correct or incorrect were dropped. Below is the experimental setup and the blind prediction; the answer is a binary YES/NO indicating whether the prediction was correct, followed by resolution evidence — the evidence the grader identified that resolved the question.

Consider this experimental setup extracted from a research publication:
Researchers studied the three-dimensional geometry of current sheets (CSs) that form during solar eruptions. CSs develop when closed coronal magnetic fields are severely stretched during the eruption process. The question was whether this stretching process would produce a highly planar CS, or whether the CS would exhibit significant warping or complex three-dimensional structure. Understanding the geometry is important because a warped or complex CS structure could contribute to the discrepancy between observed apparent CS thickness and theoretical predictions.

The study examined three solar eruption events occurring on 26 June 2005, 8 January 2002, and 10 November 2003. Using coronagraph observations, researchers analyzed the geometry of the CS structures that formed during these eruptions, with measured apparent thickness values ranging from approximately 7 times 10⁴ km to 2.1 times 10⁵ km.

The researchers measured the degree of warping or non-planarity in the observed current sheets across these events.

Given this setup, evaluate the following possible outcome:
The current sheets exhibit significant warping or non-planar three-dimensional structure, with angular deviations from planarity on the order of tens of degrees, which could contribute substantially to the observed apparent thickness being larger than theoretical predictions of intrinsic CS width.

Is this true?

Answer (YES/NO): NO